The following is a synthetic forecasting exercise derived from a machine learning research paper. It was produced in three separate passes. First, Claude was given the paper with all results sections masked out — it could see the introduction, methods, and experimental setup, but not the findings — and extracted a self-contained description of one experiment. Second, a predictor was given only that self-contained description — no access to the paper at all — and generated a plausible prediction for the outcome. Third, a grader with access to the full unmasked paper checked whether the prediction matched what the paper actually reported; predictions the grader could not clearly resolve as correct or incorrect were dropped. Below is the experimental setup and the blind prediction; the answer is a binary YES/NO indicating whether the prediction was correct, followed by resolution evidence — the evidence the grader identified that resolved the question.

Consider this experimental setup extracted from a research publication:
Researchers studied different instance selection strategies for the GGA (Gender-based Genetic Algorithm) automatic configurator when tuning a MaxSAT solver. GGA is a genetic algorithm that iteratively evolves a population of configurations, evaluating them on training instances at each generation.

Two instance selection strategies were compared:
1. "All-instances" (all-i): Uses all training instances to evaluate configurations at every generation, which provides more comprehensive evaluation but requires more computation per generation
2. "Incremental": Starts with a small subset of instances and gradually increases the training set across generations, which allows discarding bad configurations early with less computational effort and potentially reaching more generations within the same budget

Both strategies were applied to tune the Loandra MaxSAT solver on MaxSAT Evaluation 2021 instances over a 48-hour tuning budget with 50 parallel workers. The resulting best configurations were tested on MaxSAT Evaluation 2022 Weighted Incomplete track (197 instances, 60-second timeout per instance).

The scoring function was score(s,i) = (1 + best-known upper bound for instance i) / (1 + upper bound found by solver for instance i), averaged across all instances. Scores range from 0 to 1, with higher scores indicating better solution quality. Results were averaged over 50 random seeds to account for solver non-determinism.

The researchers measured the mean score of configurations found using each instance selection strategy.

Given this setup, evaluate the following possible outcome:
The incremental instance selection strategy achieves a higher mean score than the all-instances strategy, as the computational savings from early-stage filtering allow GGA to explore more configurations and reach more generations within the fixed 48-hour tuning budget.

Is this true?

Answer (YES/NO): NO